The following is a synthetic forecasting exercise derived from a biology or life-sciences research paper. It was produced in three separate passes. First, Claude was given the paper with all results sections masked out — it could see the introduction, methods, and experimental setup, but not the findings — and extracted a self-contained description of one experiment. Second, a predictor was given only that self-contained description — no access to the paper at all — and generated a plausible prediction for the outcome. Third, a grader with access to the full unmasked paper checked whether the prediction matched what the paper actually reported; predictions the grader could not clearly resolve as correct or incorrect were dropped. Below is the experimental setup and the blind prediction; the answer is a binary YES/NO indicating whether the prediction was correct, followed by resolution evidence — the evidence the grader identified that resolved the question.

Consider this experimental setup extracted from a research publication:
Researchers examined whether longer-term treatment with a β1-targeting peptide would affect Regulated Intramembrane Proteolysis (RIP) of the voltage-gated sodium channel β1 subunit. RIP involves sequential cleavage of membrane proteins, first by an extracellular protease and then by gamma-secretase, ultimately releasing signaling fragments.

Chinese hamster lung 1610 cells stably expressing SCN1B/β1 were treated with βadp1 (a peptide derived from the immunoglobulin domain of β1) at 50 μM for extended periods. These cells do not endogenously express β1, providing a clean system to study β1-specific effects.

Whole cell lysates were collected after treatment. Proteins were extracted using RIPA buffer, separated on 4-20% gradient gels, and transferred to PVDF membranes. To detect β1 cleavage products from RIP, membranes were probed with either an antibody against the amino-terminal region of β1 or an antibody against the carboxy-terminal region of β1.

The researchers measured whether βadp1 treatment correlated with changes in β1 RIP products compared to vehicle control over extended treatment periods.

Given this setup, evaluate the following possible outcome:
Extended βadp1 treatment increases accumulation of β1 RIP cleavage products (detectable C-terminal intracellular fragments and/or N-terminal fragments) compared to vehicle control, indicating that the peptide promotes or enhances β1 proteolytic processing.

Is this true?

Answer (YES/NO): YES